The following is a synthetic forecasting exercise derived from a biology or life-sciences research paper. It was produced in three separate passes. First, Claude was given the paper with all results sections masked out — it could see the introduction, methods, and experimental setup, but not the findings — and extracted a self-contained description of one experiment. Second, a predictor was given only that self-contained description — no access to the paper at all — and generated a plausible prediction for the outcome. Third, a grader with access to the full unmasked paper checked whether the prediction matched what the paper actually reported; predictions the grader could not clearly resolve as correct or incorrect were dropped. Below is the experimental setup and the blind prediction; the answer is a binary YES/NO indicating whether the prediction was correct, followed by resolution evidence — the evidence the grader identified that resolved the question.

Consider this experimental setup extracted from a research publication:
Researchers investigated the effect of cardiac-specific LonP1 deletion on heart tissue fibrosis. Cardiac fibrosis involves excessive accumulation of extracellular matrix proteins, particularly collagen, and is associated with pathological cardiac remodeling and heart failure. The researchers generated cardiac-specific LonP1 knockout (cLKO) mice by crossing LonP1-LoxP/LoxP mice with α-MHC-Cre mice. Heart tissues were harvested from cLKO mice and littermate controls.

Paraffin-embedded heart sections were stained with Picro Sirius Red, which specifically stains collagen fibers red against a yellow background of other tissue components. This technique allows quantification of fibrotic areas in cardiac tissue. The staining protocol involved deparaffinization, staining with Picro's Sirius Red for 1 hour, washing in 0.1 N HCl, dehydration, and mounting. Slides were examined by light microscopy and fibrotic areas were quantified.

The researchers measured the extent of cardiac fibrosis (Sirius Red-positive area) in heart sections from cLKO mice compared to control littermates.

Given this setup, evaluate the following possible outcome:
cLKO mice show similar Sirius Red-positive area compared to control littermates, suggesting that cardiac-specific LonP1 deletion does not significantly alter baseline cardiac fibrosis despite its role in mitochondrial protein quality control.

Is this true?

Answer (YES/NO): NO